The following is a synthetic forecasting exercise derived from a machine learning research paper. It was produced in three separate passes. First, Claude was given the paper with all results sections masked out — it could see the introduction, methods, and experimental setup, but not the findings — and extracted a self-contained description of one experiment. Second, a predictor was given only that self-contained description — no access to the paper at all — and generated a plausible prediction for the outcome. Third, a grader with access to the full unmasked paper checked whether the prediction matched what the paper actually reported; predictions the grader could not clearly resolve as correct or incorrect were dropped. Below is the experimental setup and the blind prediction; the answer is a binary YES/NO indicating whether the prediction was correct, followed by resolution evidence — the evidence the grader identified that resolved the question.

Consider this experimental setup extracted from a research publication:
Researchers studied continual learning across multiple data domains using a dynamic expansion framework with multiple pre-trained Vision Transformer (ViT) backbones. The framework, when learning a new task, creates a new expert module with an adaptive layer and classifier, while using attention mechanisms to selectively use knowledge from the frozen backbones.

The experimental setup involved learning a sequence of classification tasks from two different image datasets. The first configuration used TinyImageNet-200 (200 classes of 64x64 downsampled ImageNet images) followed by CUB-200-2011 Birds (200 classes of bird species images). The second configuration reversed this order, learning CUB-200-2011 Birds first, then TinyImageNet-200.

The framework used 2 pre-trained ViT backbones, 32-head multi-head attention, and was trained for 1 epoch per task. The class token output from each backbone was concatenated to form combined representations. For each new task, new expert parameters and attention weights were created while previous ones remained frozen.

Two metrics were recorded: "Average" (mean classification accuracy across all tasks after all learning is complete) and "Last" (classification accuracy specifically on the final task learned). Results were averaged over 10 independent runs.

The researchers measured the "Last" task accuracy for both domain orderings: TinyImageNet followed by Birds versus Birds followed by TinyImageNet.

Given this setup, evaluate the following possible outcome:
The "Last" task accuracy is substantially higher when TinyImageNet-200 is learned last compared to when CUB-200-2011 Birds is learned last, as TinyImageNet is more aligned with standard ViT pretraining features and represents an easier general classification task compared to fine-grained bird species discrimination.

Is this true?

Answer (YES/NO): NO